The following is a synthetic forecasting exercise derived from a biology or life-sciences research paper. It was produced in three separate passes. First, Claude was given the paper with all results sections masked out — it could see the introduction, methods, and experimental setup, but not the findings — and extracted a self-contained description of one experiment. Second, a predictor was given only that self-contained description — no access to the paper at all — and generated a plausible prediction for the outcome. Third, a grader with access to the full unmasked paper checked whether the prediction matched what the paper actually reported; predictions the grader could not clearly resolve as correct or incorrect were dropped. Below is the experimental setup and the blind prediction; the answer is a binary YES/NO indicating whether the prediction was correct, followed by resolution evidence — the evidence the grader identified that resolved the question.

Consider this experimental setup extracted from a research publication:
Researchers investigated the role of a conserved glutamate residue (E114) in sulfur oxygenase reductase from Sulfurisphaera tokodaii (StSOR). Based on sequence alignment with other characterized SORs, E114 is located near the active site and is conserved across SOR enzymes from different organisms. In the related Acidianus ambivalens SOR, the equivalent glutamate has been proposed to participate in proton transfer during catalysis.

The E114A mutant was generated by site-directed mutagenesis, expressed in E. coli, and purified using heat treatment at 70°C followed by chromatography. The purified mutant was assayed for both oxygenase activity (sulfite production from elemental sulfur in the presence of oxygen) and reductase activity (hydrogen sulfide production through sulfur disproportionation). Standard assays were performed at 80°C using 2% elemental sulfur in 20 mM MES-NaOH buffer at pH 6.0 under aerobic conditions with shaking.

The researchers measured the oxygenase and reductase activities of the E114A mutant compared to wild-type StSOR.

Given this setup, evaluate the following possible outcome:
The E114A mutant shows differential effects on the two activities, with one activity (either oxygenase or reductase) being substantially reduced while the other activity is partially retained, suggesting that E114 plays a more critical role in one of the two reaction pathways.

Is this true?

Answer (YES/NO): NO